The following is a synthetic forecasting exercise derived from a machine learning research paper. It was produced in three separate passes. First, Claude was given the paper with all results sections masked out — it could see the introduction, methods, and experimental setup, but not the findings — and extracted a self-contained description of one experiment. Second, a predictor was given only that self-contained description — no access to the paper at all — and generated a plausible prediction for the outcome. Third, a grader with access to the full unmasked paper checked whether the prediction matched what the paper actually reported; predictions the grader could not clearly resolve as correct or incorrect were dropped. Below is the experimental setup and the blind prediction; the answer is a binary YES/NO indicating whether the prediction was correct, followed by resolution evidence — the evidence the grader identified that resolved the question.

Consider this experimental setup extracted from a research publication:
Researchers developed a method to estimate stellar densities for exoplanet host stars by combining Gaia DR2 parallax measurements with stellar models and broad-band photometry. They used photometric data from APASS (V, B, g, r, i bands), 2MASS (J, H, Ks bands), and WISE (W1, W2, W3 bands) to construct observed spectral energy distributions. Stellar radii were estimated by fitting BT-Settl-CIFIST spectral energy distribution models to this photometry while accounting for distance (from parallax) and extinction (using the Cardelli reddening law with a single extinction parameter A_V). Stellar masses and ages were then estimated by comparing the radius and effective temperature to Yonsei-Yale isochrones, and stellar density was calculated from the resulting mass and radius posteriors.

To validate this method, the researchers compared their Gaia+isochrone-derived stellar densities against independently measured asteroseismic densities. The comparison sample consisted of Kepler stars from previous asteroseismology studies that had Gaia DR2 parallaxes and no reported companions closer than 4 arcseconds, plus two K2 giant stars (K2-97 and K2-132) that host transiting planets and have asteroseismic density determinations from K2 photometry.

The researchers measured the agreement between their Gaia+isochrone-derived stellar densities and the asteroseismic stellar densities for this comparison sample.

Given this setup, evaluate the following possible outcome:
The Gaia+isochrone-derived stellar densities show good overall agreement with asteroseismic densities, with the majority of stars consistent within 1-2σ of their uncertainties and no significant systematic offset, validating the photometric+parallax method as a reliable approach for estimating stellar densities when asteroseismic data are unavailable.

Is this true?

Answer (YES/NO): NO